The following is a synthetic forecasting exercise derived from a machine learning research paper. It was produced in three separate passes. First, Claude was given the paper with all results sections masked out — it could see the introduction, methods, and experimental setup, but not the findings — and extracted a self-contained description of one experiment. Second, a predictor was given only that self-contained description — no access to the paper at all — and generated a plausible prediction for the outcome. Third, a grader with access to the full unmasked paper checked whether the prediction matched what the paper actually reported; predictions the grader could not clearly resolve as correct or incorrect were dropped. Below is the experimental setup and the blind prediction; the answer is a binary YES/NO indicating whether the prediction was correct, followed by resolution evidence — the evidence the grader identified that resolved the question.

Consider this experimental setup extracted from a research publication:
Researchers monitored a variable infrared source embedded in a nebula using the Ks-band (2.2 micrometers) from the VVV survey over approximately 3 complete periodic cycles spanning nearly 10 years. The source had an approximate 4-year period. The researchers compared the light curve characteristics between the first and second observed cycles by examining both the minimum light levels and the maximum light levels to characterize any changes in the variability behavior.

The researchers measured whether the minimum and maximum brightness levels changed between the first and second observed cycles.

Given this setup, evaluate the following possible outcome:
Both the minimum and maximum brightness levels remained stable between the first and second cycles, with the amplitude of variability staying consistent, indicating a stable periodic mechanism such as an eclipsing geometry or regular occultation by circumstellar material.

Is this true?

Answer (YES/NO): NO